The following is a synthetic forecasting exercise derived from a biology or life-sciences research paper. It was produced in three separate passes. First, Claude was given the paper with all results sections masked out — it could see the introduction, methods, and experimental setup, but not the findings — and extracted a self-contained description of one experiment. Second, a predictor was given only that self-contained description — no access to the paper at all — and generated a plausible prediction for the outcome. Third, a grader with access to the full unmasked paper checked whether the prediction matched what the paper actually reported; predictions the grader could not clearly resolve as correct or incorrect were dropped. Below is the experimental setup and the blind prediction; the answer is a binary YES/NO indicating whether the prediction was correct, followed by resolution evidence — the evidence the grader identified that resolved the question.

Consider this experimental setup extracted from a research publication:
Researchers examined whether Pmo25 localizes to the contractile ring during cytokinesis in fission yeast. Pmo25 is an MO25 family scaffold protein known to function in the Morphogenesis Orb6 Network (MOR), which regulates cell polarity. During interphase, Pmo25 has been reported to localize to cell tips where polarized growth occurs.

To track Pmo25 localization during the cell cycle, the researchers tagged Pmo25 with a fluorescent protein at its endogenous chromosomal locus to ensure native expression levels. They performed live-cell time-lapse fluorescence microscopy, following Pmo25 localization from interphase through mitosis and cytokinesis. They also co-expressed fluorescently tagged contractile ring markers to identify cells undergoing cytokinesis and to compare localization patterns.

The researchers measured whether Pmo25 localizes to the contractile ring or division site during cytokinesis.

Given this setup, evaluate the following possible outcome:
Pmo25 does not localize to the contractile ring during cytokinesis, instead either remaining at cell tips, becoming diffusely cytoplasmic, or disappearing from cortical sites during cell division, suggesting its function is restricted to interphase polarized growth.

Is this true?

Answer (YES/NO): NO